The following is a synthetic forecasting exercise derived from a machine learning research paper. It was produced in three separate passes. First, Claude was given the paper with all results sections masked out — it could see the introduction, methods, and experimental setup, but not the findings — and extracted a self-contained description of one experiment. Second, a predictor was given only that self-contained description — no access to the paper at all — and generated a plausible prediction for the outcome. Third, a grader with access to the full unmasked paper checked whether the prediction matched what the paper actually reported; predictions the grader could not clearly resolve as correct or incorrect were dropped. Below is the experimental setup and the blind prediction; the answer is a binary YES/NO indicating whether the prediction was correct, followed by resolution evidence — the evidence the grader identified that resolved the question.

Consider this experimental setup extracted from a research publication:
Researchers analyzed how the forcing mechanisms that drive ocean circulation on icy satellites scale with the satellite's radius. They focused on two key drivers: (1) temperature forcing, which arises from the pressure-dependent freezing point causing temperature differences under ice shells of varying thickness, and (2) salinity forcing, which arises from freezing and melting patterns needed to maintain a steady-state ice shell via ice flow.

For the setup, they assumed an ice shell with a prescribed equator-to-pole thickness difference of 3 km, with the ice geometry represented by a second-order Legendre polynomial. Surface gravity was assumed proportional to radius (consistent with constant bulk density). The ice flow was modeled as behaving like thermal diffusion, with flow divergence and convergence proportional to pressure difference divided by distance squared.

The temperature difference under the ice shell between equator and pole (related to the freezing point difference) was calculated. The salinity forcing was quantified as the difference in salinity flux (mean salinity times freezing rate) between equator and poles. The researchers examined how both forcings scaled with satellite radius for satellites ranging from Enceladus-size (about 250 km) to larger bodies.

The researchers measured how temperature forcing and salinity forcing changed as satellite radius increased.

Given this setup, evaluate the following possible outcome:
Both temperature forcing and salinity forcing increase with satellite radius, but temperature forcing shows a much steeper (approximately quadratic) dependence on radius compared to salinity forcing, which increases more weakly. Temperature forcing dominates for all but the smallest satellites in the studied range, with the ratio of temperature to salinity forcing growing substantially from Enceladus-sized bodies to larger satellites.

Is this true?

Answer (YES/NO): NO